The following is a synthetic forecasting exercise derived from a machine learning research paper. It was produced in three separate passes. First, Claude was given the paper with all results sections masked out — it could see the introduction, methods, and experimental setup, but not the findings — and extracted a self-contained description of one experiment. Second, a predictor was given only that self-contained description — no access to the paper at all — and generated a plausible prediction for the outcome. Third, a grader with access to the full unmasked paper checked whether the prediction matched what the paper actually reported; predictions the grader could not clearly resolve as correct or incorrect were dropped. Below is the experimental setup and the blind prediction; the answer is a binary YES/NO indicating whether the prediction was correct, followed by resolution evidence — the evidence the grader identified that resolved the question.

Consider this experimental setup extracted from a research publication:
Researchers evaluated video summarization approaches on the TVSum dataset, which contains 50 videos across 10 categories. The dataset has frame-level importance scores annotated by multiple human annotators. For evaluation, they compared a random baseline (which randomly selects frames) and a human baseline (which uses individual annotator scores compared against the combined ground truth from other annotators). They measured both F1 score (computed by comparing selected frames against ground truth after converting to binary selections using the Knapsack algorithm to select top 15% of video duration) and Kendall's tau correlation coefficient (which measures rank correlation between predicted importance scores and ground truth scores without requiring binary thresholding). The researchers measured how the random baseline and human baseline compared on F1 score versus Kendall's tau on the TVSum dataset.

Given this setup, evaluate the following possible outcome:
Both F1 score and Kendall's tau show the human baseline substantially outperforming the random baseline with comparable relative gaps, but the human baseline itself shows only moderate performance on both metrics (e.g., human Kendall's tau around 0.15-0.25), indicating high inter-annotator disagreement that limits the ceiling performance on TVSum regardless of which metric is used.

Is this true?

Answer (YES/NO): NO